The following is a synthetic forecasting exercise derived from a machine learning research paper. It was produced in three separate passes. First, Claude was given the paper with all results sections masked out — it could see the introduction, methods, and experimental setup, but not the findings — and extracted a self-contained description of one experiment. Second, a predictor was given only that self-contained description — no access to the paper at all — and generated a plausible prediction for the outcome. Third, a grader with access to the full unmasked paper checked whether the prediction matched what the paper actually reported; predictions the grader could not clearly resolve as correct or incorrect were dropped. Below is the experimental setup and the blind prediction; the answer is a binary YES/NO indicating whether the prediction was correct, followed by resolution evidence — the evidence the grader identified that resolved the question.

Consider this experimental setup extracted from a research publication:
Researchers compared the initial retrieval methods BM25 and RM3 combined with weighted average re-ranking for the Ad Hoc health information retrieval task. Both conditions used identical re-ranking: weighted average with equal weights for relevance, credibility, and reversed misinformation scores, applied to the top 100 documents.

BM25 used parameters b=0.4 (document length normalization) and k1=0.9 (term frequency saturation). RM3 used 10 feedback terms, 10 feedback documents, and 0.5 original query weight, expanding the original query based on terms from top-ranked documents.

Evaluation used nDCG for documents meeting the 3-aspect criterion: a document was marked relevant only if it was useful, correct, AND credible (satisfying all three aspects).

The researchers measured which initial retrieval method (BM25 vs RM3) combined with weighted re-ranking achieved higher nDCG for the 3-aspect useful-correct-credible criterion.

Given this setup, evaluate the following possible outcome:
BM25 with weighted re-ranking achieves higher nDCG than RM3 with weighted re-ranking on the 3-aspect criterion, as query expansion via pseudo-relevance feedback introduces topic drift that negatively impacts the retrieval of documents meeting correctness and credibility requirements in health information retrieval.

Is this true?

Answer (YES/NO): YES